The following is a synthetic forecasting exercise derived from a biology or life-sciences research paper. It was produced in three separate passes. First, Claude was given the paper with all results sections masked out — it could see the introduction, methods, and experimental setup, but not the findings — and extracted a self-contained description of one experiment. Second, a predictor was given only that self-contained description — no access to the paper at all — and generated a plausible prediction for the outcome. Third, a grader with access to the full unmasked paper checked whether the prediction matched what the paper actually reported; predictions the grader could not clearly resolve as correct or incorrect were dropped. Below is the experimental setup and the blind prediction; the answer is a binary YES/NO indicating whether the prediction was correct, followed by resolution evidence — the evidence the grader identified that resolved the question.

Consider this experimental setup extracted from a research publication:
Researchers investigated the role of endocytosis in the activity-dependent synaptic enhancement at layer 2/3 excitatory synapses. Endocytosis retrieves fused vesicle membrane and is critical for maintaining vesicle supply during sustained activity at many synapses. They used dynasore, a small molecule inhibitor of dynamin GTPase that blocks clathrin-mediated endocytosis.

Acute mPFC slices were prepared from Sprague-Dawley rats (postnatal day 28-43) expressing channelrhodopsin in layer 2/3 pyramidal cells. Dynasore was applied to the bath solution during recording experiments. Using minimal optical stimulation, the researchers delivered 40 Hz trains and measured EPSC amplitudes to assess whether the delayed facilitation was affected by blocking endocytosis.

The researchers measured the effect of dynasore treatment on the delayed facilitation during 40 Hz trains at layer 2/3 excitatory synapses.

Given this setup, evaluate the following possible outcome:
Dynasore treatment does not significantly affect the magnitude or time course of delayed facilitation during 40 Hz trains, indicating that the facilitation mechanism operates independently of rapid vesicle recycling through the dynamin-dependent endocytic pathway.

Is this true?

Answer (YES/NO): NO